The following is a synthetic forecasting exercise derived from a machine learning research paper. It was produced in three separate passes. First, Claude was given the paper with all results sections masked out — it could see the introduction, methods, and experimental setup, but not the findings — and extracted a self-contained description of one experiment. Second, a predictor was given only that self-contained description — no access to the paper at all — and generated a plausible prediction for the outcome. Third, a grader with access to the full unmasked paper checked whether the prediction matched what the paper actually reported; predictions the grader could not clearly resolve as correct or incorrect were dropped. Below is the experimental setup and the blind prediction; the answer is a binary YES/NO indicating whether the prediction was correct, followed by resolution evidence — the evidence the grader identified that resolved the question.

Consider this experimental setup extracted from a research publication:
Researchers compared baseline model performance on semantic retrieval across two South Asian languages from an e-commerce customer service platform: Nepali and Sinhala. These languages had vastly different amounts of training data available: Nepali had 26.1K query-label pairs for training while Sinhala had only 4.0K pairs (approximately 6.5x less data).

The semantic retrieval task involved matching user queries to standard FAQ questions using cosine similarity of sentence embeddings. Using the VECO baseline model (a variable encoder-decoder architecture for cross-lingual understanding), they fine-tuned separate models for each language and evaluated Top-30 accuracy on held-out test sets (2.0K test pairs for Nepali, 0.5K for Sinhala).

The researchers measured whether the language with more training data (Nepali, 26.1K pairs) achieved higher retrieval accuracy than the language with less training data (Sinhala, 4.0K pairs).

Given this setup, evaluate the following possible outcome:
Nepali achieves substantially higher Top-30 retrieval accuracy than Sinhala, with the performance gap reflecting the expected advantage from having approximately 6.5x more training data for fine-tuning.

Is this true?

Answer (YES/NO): NO